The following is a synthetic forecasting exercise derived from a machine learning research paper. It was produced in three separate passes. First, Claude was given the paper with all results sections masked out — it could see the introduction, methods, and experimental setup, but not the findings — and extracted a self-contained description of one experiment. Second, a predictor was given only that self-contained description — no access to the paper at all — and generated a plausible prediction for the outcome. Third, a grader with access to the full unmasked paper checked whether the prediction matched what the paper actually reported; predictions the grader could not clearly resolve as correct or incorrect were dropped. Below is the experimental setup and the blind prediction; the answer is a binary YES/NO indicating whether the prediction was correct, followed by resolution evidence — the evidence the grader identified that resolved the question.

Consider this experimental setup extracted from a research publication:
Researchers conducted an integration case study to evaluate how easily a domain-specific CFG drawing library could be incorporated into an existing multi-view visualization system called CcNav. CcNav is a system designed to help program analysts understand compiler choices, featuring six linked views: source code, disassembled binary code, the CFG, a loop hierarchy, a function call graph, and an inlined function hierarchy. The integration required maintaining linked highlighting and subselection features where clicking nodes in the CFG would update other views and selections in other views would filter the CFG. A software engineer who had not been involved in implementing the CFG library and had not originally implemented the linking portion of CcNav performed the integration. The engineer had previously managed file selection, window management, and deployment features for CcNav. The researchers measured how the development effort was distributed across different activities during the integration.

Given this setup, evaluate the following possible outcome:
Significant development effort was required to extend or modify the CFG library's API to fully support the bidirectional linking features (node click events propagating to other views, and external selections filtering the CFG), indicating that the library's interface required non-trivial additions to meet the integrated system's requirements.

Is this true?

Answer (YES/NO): NO